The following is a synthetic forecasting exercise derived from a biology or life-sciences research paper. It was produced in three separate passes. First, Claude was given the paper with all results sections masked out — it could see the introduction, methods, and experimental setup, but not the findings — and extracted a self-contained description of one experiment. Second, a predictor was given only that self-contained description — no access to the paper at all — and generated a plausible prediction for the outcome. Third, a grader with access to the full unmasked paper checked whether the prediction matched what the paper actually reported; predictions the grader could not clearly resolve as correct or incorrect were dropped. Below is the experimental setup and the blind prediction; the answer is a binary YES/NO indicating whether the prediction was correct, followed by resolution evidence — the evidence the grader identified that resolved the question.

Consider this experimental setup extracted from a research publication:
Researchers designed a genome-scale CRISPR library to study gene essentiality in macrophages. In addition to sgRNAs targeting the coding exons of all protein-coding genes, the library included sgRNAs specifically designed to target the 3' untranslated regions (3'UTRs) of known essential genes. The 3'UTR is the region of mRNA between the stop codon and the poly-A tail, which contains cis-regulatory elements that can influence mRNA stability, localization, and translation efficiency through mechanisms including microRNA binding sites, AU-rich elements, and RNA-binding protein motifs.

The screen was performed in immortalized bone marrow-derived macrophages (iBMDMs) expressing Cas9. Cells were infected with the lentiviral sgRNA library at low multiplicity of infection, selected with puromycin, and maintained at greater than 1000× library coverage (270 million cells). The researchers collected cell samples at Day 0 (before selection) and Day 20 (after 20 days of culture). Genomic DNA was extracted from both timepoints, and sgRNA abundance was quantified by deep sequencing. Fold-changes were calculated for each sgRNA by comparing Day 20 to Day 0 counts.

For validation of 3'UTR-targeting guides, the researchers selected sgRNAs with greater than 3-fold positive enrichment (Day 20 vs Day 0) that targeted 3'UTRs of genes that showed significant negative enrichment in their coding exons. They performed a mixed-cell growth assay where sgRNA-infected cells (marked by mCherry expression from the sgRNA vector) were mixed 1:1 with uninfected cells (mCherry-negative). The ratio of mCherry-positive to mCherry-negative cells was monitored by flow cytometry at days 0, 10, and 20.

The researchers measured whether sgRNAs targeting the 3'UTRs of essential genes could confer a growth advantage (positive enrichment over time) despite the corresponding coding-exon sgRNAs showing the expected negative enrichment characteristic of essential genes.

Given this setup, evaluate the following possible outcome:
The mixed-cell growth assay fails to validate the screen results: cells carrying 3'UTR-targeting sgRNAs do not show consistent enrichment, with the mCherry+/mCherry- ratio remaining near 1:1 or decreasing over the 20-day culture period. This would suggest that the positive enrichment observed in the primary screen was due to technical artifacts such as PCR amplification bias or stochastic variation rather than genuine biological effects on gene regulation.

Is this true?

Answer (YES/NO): NO